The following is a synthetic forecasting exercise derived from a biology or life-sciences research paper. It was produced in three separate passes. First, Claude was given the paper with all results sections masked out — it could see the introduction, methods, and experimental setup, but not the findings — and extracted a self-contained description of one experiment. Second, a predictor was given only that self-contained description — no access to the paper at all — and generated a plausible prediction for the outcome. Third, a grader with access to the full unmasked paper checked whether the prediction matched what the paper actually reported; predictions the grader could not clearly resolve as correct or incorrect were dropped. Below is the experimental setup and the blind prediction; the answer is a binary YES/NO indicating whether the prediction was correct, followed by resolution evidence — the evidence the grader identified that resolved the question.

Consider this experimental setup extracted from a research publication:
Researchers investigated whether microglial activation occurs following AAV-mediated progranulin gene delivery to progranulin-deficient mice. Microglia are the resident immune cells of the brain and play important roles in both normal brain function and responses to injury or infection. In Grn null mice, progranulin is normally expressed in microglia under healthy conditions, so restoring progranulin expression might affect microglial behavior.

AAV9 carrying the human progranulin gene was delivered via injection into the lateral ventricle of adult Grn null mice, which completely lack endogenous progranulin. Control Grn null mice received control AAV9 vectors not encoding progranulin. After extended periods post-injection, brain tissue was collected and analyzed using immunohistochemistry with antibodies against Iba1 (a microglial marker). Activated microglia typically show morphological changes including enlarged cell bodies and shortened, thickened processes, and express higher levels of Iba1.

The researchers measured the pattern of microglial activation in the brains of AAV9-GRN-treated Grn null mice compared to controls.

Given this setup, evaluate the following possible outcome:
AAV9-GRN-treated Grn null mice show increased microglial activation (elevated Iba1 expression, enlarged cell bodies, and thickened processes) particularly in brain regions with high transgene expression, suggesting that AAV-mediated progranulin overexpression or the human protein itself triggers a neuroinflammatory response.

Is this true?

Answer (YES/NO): YES